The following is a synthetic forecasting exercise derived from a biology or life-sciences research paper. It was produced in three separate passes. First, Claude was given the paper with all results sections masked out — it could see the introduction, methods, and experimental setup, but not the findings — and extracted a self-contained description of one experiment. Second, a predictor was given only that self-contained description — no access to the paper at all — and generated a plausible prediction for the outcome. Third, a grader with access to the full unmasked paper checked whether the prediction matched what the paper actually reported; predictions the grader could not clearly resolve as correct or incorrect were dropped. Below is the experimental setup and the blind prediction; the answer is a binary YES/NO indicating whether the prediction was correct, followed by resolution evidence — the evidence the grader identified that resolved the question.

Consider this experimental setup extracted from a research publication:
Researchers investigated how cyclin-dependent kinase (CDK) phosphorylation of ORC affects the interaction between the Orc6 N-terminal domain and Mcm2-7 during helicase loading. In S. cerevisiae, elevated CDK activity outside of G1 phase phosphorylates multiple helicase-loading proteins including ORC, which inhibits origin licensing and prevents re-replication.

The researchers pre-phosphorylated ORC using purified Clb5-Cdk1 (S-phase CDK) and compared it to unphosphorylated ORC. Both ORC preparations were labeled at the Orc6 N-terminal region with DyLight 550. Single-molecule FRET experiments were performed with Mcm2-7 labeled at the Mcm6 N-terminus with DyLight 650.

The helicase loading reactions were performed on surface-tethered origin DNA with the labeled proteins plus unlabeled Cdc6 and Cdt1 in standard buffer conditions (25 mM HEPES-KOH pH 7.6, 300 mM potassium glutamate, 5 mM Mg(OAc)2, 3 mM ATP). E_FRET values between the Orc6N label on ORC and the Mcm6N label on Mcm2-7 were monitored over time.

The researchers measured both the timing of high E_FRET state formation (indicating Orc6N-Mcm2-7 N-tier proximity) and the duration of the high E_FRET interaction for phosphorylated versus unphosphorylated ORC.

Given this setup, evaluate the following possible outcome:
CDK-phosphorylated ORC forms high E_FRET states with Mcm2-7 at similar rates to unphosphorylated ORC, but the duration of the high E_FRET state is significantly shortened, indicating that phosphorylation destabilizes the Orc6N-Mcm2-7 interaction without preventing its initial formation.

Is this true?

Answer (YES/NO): NO